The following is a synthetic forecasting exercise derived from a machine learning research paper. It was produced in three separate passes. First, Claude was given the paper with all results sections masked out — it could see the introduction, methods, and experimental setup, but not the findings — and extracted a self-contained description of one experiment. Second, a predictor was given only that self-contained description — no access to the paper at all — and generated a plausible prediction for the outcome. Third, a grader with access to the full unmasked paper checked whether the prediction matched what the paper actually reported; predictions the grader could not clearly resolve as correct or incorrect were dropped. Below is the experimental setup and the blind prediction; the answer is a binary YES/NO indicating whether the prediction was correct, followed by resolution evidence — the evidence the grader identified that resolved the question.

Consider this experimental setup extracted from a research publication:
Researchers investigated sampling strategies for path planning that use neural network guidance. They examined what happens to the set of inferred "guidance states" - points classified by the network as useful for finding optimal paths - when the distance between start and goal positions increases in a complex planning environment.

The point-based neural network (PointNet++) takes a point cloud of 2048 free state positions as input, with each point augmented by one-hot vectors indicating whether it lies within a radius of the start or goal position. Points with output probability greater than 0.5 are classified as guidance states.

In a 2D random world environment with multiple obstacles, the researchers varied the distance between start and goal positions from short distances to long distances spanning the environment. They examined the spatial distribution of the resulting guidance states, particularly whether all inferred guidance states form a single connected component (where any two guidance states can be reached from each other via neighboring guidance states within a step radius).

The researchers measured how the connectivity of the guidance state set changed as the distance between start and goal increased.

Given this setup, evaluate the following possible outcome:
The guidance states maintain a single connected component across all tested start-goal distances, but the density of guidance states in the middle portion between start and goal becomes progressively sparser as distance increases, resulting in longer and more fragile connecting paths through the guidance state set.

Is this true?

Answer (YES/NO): NO